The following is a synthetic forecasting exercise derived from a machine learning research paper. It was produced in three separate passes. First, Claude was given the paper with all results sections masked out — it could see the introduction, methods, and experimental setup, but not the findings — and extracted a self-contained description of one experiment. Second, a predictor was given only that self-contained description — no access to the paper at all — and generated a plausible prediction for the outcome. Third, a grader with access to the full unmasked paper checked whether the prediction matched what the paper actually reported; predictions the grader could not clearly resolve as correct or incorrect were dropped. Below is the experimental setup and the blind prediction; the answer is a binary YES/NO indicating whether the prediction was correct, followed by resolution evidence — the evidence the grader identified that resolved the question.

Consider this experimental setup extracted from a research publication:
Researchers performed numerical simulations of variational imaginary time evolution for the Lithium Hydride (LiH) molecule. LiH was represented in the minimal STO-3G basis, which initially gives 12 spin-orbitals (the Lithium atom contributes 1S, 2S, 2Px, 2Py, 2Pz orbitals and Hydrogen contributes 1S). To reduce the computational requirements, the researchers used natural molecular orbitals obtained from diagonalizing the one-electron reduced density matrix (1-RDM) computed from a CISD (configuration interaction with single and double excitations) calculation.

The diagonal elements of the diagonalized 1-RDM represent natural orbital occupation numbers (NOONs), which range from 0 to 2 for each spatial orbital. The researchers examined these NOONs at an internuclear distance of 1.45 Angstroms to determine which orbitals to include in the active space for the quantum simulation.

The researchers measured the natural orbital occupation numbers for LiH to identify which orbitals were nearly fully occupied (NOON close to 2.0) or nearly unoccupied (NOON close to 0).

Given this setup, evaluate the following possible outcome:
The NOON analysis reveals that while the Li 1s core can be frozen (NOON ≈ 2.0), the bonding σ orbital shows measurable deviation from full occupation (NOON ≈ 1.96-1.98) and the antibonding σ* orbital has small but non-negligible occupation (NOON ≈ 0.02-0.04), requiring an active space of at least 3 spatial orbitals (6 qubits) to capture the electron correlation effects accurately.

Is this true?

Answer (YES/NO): NO